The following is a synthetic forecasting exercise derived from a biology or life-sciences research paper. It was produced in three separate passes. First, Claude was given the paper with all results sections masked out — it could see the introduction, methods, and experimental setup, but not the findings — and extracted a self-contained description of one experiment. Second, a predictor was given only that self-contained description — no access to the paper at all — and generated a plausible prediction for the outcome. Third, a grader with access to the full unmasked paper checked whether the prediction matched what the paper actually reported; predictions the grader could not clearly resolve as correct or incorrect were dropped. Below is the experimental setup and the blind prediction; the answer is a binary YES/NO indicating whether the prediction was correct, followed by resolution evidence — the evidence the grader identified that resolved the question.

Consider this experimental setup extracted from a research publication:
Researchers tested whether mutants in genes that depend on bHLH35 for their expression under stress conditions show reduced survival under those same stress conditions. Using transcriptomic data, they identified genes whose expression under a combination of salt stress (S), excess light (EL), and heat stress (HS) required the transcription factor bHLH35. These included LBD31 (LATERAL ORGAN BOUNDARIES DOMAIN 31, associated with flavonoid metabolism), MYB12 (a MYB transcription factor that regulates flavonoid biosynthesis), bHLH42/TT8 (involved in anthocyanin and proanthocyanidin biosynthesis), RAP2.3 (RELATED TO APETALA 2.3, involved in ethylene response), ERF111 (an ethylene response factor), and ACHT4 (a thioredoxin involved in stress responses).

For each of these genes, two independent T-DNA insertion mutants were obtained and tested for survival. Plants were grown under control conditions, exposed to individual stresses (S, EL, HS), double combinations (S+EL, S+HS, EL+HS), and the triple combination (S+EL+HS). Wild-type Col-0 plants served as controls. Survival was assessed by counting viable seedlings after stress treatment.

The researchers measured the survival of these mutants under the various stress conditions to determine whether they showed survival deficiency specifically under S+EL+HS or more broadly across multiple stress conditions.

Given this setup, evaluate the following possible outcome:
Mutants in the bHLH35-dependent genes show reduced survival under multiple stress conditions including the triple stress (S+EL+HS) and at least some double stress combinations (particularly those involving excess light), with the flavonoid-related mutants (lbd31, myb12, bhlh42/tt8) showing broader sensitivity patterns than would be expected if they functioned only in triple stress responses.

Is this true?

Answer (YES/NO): NO